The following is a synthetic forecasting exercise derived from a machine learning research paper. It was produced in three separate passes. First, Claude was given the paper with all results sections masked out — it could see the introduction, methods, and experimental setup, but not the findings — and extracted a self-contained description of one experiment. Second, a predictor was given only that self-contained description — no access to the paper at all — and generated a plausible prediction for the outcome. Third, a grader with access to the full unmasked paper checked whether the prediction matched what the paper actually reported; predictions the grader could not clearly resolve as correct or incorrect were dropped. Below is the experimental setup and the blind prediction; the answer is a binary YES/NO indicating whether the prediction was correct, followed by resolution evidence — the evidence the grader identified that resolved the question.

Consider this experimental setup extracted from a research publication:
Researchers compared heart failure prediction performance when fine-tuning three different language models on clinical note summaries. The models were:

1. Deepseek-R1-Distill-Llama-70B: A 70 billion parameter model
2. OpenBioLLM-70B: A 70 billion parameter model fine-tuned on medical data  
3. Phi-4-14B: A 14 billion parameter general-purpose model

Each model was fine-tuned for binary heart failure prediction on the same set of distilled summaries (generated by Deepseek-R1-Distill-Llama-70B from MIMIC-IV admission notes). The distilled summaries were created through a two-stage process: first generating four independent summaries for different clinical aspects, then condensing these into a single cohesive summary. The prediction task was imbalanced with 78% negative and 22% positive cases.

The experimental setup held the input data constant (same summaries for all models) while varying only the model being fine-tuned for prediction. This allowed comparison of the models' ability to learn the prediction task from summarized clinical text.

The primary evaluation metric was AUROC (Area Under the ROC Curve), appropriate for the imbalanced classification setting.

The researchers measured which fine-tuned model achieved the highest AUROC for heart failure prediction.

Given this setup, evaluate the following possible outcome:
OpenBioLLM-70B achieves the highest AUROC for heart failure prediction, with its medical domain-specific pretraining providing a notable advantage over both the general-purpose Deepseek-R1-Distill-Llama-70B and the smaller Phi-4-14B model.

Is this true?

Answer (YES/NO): NO